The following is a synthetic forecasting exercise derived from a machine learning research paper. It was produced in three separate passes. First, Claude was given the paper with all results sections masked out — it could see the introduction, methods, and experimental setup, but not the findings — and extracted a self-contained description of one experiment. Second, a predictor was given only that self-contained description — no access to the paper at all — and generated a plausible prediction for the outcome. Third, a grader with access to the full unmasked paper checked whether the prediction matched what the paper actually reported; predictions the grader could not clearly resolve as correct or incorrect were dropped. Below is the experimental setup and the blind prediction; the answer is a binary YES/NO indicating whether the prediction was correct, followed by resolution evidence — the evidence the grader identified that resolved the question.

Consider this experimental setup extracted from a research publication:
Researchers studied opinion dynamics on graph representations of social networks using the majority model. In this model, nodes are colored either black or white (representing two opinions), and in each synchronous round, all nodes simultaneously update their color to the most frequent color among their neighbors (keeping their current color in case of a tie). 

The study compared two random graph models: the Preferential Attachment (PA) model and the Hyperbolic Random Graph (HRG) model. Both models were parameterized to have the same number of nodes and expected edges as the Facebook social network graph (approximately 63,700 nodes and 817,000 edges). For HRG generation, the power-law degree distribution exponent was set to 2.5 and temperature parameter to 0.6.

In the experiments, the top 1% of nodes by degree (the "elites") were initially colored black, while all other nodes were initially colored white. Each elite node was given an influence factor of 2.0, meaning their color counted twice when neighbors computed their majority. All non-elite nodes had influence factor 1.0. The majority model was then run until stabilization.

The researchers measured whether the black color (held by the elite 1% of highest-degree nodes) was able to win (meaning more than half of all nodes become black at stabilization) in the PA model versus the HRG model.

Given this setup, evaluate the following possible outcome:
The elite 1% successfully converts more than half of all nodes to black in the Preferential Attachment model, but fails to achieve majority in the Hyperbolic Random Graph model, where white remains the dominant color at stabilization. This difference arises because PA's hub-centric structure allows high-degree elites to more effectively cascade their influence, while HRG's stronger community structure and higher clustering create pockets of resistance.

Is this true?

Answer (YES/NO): NO